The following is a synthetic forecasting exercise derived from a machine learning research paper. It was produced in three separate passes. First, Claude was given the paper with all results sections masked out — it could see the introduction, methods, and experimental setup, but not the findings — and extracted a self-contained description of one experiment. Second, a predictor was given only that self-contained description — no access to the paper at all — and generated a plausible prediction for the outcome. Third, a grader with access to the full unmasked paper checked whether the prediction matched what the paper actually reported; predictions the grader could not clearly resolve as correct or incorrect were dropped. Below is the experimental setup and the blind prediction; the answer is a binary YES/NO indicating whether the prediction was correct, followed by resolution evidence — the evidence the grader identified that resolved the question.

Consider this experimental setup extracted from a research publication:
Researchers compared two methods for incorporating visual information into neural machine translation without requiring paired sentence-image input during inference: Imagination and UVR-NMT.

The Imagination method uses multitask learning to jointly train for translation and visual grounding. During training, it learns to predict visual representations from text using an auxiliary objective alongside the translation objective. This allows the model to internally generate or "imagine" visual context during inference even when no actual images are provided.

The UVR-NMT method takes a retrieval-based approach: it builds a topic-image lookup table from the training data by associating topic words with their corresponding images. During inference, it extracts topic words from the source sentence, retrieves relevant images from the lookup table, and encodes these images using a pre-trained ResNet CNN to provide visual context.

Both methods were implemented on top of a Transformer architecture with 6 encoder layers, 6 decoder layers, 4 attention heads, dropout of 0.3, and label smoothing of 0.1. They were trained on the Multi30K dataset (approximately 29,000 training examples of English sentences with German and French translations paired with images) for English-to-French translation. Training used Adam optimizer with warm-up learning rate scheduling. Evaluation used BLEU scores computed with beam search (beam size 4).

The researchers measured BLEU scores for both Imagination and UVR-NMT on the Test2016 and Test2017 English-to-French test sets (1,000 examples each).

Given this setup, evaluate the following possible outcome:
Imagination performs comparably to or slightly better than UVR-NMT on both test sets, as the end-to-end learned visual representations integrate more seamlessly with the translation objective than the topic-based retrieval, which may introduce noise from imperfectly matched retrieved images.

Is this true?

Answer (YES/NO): YES